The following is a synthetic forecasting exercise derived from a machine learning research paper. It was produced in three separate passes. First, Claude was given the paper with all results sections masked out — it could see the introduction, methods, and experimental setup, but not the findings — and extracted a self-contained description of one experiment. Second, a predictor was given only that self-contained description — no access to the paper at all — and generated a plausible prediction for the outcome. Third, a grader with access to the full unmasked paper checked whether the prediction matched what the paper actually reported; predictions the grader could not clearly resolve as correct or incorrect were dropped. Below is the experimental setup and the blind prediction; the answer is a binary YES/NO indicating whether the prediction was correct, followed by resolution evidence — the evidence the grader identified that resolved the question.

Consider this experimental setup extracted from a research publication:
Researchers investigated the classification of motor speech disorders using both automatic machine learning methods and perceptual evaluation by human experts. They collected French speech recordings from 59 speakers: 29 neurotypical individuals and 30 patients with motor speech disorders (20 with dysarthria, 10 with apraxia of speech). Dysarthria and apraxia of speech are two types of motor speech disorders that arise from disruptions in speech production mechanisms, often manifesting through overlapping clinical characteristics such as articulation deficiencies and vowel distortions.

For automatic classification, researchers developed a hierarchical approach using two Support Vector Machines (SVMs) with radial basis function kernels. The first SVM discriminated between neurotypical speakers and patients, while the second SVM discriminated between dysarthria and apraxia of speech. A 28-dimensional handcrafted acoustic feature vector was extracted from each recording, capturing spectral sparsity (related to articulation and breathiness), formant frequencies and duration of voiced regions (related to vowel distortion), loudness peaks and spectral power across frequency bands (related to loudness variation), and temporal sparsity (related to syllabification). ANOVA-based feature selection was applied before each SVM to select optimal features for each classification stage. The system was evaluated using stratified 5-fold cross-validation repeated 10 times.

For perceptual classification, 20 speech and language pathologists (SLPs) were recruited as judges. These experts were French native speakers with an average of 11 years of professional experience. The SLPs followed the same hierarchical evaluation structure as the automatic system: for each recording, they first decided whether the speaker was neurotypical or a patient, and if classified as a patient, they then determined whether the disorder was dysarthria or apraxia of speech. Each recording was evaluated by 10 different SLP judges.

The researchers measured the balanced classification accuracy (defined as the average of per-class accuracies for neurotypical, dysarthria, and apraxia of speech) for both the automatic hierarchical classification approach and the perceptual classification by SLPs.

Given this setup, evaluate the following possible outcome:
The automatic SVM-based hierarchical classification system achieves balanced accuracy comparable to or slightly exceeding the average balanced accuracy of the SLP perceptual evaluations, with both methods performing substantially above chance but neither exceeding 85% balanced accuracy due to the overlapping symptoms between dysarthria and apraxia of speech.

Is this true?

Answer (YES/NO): NO